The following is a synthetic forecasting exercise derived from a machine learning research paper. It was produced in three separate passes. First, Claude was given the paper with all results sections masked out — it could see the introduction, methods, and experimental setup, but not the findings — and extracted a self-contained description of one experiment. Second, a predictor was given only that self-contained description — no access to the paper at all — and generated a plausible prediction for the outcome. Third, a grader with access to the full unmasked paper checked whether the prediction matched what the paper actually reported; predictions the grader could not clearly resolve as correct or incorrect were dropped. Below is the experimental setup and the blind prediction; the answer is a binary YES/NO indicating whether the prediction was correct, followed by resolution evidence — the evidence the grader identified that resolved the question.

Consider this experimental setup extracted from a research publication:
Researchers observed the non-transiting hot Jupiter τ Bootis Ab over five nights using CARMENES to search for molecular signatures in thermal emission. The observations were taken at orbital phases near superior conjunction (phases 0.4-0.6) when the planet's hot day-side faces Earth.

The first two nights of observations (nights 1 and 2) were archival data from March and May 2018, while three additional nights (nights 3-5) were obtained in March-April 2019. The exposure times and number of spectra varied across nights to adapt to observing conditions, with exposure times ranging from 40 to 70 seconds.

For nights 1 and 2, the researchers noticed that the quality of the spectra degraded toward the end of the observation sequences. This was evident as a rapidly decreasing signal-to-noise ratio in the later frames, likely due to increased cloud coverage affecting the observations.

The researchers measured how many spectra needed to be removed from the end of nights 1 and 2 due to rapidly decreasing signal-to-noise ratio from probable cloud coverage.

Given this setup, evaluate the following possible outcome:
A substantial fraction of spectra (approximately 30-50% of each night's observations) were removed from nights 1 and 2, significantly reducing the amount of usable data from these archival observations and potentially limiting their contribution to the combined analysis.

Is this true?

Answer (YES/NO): NO